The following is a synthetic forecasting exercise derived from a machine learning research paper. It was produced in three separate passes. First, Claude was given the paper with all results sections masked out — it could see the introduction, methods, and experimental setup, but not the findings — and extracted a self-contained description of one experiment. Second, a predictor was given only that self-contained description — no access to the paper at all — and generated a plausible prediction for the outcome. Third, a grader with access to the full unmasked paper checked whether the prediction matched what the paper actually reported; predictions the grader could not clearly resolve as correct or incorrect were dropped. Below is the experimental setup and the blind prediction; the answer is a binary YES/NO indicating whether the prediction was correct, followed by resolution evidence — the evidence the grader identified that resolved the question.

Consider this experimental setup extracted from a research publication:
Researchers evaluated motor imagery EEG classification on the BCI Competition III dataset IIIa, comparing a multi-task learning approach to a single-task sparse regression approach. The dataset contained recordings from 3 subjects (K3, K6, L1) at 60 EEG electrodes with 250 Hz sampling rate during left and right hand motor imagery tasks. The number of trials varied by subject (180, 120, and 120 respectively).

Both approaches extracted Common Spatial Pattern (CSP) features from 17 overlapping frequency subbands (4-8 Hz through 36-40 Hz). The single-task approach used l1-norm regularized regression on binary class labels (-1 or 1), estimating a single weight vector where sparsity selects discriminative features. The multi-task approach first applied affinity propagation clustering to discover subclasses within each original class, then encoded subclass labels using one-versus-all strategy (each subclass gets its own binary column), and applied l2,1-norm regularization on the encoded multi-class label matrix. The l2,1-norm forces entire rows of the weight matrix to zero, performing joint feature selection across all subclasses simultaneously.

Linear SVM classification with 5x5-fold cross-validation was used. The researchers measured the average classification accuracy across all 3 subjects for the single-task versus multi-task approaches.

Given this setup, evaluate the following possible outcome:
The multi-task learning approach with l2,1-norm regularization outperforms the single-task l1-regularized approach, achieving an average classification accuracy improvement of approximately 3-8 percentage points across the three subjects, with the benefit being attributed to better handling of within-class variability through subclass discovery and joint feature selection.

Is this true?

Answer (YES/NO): NO